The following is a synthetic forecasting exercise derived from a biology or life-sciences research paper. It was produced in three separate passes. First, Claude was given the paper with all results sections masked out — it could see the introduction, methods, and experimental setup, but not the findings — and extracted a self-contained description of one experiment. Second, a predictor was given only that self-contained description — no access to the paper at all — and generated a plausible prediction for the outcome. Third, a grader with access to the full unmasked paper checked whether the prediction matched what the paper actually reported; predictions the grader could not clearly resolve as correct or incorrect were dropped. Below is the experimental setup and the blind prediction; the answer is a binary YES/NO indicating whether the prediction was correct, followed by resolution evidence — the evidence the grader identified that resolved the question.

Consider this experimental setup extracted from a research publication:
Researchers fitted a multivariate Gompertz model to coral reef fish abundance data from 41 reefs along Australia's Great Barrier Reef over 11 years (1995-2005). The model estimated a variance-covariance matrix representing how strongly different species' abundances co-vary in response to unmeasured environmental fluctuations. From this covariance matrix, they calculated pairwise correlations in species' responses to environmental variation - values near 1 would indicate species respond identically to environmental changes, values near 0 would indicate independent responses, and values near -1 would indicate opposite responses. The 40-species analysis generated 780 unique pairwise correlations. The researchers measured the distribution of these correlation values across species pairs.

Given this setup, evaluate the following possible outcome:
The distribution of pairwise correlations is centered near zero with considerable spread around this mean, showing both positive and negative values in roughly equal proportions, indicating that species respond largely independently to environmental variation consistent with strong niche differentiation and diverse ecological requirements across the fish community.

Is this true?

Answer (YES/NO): NO